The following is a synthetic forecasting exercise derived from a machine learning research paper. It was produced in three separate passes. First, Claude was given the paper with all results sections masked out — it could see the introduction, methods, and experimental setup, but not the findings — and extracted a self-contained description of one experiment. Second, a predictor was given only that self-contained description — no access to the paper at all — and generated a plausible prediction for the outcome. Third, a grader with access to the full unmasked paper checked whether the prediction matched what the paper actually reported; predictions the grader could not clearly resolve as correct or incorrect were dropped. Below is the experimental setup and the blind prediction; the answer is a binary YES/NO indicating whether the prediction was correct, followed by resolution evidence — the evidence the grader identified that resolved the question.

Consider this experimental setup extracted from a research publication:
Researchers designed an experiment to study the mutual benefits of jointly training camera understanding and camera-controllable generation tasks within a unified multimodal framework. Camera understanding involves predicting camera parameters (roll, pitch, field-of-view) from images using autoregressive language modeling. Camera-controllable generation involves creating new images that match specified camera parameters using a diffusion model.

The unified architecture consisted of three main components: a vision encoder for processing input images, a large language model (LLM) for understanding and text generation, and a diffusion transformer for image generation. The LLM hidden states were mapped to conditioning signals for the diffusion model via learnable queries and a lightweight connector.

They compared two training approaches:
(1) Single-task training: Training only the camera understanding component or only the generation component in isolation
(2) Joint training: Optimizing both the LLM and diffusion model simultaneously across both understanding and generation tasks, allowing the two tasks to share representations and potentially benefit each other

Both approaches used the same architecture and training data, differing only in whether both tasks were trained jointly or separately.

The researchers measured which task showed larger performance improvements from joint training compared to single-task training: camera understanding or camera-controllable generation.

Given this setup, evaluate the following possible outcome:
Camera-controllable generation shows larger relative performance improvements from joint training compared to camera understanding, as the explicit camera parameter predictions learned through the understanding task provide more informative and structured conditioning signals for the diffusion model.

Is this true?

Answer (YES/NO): NO